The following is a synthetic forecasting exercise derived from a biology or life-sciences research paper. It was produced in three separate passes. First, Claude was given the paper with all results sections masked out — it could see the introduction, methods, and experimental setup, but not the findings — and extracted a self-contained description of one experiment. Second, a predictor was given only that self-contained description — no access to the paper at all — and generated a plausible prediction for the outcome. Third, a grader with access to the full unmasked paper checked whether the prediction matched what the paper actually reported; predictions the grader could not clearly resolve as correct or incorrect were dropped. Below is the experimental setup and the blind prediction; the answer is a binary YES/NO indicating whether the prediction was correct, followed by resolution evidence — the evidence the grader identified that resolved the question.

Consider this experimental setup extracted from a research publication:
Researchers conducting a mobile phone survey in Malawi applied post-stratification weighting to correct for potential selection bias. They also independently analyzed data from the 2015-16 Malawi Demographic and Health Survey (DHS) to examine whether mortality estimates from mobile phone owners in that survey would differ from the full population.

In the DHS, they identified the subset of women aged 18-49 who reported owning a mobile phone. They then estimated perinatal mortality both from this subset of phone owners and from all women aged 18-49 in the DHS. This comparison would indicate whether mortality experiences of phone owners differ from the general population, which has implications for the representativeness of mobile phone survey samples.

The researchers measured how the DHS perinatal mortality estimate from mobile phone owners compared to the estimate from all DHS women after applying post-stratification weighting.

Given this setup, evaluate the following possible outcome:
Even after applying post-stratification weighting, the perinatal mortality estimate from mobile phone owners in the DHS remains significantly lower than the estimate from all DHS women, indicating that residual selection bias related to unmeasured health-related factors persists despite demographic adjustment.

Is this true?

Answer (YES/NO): NO